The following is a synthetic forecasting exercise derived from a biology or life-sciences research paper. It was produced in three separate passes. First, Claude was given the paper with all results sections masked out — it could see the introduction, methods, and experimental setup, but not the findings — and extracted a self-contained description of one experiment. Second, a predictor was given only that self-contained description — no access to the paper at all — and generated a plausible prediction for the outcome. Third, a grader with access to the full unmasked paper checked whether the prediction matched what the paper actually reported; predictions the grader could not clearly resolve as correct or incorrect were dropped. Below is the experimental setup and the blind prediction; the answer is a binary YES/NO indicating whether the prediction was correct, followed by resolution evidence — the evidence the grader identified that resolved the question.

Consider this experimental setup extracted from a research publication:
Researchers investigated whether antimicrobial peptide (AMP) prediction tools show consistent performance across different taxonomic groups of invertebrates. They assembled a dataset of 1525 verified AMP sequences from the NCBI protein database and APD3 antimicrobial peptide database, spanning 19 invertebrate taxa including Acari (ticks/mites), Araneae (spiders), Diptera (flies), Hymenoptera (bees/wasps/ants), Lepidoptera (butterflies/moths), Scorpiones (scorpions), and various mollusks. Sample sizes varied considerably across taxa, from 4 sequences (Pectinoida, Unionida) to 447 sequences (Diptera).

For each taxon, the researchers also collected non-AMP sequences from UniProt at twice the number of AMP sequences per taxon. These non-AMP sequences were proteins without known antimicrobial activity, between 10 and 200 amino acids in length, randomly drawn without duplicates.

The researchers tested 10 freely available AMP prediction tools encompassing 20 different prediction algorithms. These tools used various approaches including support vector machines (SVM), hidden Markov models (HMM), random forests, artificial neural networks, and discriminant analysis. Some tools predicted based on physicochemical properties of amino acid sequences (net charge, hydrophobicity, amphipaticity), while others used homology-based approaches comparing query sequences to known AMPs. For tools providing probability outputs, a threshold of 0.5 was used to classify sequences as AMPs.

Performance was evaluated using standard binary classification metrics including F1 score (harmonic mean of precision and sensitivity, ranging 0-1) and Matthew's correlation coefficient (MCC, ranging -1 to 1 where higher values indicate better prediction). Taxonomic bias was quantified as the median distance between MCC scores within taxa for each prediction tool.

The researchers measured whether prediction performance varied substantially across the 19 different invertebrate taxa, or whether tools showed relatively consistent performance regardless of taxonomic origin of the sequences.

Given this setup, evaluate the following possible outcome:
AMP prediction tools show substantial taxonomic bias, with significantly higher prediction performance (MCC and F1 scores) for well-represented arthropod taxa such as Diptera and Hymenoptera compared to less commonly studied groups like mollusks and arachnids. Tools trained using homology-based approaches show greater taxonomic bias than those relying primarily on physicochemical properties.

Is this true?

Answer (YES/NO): NO